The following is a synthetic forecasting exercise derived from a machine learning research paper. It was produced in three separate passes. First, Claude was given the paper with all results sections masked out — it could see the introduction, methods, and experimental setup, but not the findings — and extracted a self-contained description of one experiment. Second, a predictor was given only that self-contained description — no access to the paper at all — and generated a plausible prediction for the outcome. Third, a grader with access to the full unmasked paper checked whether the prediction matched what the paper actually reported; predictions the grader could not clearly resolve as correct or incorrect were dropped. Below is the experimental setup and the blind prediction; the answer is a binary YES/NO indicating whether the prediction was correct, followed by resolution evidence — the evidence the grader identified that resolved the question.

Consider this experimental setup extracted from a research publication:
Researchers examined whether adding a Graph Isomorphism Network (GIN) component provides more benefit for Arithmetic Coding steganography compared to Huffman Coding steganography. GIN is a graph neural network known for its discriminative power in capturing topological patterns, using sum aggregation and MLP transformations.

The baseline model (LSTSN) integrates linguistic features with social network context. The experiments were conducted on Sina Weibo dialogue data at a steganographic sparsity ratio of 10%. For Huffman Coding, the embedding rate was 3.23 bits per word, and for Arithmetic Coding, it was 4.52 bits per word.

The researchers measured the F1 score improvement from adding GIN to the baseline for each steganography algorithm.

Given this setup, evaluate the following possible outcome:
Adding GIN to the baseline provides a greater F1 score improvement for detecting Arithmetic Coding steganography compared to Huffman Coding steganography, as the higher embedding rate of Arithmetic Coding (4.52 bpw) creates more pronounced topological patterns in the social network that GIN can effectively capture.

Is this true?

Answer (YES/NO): YES